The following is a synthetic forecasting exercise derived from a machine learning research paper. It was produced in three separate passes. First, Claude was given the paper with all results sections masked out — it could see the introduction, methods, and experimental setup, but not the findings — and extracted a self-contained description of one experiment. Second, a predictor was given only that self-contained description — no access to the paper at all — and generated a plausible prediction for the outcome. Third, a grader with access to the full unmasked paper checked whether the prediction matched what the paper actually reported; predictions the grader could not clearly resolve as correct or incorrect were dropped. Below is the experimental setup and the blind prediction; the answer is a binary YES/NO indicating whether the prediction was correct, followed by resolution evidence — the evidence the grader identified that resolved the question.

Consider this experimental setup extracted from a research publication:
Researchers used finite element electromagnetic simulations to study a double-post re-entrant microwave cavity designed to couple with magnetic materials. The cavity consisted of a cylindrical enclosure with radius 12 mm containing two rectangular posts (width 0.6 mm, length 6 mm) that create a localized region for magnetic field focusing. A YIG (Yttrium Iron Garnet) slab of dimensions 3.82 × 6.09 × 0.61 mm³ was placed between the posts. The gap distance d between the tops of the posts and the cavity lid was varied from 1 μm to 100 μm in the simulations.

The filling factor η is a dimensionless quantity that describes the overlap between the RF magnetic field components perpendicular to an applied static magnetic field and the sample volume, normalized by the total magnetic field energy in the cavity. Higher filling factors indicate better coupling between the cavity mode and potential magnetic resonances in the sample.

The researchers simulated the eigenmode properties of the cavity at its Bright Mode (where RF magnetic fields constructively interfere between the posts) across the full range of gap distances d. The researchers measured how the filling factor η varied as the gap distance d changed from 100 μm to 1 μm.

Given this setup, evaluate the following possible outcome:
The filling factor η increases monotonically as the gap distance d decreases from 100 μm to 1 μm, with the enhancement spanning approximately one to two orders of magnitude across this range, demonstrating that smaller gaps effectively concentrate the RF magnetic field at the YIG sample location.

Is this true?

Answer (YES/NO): NO